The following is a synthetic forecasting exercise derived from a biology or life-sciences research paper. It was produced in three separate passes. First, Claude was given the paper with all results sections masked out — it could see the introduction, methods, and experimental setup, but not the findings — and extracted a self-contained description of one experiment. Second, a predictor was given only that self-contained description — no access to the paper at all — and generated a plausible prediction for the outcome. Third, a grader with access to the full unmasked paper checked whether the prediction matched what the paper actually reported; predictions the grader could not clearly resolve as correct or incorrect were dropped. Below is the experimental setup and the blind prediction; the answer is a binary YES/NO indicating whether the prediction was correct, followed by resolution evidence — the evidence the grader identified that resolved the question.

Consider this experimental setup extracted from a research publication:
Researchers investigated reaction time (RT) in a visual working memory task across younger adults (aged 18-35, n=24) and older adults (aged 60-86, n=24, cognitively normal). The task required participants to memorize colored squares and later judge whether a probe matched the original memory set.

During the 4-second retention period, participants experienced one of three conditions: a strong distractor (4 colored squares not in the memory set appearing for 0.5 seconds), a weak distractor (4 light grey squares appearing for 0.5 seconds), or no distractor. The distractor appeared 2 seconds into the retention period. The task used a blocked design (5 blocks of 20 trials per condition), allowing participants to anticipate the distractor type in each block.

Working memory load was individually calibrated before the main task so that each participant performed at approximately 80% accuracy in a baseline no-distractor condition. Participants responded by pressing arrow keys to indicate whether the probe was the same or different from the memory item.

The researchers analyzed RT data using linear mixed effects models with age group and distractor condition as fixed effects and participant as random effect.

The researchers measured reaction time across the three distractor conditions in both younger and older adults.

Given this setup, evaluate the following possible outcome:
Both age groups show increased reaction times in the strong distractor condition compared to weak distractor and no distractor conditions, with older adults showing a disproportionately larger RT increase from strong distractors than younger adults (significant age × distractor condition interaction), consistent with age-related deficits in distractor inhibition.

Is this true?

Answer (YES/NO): NO